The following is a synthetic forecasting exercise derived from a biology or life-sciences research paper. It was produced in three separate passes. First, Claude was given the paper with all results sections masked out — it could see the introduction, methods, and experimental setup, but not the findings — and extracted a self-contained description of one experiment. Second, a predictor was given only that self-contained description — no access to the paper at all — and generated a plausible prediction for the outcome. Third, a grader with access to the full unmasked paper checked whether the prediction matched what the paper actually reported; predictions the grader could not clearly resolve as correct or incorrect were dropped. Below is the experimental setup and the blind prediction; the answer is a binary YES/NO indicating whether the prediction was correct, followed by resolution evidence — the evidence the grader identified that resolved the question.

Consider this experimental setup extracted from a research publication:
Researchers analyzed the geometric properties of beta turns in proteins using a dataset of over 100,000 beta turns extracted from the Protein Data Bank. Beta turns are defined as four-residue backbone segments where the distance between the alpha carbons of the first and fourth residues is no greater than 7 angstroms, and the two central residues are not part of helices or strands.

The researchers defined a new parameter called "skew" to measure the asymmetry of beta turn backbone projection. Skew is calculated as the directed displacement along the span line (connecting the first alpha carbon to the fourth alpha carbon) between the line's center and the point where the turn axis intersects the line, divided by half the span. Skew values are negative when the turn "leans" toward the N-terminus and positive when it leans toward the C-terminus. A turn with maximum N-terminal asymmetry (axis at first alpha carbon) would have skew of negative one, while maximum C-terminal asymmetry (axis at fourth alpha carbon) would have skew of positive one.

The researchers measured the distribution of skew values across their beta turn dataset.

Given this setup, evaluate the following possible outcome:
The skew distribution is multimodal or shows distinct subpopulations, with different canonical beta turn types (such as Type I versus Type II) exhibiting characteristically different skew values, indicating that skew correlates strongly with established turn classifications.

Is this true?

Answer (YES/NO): YES